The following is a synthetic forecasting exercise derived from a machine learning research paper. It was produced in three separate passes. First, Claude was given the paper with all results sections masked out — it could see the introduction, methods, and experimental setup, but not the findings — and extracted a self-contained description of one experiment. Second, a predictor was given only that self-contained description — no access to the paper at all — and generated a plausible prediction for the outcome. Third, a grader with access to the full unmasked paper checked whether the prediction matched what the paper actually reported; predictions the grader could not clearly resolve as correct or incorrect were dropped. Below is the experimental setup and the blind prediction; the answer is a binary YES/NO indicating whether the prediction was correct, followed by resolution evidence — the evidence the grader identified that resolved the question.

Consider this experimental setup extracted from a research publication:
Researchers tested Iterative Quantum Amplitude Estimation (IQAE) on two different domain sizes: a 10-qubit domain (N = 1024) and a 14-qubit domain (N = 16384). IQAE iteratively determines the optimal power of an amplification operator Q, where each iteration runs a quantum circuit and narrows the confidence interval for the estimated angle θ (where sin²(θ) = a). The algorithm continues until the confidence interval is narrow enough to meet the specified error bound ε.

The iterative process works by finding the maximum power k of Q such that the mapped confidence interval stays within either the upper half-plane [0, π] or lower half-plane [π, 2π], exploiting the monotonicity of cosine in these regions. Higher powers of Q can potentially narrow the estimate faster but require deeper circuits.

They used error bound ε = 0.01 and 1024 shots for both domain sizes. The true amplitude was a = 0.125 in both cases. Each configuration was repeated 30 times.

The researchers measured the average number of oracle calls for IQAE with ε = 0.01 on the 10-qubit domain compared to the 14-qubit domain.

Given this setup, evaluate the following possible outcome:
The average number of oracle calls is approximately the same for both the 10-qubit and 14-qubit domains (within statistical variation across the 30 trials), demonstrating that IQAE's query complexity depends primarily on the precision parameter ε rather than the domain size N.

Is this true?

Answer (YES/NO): NO